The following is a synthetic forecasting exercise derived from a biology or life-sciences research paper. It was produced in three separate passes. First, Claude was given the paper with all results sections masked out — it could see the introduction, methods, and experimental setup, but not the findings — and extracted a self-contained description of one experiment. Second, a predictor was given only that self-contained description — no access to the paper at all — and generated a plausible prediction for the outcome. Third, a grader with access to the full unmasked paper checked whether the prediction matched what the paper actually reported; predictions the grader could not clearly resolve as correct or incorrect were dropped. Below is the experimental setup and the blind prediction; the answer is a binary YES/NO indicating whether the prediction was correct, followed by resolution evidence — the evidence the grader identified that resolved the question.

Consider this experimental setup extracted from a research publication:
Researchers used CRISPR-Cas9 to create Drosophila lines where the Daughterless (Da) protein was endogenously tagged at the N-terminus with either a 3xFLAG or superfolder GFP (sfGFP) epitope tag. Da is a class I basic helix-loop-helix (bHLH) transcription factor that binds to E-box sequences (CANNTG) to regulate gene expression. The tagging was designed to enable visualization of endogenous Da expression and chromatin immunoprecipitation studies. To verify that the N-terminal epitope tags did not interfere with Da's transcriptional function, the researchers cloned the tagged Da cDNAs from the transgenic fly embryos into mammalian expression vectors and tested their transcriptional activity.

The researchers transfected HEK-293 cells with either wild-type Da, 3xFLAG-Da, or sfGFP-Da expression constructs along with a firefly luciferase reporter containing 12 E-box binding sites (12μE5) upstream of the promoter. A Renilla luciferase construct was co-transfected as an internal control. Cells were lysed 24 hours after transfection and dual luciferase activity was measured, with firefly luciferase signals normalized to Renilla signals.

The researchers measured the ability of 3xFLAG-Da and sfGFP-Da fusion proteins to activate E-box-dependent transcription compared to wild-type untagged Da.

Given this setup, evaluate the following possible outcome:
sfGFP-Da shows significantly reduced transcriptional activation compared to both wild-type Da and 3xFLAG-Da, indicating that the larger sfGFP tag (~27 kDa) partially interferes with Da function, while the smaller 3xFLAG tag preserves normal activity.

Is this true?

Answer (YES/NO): YES